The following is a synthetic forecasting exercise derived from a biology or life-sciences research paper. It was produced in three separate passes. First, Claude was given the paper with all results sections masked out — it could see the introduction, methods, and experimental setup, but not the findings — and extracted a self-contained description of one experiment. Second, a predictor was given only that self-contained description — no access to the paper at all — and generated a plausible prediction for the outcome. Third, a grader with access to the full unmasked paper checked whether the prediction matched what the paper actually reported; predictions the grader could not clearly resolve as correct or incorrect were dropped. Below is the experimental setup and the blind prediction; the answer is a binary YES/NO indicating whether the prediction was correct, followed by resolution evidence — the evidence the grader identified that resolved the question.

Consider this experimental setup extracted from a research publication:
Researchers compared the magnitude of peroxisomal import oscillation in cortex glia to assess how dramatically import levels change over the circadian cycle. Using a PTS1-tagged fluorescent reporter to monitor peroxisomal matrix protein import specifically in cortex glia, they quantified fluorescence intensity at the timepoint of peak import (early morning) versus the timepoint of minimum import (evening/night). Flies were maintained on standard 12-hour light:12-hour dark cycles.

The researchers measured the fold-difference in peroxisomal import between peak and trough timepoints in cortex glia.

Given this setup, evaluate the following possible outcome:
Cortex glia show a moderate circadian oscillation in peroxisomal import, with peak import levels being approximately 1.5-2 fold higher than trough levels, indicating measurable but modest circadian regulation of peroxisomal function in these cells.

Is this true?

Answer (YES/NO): NO